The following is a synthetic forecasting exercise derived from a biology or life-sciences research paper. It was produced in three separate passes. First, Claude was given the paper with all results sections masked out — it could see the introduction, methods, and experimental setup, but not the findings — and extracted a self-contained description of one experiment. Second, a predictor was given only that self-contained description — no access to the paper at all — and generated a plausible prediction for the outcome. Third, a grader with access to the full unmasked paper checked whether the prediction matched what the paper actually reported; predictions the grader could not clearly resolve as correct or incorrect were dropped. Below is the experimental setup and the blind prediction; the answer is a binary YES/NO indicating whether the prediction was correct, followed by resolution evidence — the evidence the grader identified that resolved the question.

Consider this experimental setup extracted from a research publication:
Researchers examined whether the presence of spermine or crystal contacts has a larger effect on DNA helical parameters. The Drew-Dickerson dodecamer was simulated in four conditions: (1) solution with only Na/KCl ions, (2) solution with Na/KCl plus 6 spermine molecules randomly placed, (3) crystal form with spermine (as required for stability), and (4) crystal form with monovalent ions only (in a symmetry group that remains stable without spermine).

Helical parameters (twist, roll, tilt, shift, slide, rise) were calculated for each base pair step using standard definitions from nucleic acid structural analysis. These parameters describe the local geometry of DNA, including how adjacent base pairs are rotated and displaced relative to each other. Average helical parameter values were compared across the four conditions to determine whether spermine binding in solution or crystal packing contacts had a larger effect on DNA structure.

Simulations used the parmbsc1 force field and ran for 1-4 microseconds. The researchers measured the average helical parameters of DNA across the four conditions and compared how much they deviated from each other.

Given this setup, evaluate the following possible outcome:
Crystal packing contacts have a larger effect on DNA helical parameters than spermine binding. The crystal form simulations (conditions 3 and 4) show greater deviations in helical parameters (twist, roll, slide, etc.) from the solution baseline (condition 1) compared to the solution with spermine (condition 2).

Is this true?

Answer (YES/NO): YES